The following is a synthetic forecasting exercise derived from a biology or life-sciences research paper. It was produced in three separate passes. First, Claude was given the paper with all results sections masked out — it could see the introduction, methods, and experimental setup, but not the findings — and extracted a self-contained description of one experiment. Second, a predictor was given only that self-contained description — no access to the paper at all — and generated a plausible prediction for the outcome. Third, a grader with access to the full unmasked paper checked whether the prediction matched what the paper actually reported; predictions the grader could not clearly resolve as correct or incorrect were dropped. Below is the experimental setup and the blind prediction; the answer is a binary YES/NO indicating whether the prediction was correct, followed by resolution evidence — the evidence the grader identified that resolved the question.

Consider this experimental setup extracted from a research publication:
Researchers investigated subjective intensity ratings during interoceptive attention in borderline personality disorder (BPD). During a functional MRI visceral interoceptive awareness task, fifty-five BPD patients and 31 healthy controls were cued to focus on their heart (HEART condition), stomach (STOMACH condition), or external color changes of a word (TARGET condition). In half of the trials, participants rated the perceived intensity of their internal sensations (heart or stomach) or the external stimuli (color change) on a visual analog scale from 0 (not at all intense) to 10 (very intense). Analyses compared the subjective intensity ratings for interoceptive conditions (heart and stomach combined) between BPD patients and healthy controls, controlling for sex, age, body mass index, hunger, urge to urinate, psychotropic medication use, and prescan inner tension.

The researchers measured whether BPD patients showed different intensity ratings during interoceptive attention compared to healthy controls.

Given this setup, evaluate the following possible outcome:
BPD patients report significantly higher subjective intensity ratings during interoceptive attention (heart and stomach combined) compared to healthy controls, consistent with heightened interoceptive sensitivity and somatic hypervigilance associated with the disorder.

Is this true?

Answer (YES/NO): NO